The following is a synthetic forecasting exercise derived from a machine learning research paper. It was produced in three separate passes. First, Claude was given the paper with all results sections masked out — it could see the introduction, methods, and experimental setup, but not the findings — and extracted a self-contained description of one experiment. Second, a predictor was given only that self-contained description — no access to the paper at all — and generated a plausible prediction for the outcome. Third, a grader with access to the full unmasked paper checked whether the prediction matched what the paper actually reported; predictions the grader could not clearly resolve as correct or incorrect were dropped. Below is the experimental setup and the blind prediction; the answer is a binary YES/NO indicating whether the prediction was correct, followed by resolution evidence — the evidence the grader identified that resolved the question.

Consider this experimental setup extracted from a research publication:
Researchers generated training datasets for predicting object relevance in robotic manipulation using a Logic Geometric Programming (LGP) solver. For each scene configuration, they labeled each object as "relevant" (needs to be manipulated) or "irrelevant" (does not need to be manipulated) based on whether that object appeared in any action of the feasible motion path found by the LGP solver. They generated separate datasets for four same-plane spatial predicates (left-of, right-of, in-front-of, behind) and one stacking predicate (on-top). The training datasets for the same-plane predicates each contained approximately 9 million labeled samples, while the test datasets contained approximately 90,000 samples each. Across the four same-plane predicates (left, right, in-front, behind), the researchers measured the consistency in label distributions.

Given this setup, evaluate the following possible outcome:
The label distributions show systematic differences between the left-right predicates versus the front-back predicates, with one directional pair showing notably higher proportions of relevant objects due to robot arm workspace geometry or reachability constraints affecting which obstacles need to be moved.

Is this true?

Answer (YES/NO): NO